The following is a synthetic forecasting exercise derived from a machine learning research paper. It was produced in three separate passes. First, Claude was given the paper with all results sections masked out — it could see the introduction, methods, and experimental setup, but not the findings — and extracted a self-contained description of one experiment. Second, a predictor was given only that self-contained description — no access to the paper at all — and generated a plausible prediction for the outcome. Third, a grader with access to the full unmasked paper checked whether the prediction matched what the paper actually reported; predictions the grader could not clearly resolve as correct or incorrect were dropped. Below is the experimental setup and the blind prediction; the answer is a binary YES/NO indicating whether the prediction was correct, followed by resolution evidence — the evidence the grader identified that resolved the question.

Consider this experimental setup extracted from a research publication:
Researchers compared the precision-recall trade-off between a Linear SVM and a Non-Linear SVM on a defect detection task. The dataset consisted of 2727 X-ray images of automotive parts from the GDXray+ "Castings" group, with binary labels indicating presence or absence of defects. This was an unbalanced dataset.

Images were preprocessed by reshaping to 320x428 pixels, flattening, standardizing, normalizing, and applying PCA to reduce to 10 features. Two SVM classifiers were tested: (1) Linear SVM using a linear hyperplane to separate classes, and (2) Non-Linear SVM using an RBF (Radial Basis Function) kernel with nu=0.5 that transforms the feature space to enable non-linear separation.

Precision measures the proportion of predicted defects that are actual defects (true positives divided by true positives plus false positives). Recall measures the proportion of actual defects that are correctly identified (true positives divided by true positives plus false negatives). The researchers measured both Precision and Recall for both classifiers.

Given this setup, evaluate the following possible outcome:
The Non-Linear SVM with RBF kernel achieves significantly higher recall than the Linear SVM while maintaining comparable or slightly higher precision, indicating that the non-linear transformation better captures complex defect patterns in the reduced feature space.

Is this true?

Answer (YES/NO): YES